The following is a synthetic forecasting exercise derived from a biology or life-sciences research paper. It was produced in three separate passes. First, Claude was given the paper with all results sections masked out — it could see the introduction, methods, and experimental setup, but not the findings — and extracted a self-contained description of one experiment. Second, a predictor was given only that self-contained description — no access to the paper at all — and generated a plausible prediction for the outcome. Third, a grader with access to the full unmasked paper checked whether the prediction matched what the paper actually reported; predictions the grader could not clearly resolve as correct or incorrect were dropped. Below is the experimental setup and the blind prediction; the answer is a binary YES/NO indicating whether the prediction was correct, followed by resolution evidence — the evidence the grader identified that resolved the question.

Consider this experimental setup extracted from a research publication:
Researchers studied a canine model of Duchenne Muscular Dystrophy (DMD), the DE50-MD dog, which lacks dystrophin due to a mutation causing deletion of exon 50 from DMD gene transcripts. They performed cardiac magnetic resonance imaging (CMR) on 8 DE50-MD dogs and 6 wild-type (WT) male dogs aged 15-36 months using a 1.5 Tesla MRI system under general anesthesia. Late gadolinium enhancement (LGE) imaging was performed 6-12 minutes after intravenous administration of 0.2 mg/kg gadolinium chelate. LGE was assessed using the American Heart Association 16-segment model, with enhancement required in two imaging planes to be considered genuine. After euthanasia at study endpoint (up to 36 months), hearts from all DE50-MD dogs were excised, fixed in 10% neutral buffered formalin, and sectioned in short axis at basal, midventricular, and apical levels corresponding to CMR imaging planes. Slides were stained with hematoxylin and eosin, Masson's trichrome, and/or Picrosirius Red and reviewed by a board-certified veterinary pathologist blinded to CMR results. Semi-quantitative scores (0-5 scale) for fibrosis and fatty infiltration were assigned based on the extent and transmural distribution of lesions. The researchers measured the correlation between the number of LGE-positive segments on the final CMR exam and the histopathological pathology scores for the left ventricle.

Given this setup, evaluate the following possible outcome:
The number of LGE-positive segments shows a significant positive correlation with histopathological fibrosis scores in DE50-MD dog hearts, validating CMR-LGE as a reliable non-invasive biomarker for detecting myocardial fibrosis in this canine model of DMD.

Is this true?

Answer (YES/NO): YES